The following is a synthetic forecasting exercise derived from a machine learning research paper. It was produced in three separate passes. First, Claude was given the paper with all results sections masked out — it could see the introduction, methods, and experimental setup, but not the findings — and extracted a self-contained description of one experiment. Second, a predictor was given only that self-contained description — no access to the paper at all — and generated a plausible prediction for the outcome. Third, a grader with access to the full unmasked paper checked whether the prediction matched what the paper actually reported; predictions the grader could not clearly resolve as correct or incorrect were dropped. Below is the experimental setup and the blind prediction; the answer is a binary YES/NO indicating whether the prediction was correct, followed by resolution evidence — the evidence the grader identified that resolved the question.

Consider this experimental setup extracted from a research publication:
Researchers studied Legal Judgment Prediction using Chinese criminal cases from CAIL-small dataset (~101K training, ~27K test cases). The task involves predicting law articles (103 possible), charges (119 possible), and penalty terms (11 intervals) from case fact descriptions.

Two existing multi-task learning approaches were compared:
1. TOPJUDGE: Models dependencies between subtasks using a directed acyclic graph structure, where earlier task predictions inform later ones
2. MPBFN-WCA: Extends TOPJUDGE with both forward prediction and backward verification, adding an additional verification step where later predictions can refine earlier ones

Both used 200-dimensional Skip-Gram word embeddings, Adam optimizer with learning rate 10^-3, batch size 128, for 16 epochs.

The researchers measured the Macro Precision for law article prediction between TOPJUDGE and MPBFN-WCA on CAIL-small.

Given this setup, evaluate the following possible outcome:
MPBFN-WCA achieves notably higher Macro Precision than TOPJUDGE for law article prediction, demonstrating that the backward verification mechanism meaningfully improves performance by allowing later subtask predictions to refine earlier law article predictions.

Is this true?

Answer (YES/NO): NO